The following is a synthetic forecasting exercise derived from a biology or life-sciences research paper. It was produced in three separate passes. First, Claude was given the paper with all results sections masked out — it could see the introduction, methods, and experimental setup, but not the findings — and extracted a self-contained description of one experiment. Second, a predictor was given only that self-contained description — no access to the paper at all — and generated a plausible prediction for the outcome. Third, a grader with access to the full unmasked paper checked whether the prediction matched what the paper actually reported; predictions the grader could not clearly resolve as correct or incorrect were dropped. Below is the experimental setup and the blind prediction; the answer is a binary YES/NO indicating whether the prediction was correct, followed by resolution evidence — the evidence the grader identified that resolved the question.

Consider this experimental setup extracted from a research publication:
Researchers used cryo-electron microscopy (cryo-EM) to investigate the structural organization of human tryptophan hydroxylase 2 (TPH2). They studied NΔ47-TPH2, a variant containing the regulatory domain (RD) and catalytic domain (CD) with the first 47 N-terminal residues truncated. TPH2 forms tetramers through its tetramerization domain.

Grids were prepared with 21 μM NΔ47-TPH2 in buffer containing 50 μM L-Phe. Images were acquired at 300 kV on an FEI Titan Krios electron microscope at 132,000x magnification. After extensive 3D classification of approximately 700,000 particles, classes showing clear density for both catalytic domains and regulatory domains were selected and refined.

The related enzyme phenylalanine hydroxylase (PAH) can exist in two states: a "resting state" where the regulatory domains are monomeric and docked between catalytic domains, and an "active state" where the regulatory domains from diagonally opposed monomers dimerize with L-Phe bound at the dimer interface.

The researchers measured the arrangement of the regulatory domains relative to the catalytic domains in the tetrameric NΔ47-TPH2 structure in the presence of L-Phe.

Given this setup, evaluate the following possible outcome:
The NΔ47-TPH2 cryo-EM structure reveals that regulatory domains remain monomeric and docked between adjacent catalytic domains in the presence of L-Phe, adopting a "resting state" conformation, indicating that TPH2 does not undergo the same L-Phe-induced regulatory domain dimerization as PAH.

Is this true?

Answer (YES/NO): NO